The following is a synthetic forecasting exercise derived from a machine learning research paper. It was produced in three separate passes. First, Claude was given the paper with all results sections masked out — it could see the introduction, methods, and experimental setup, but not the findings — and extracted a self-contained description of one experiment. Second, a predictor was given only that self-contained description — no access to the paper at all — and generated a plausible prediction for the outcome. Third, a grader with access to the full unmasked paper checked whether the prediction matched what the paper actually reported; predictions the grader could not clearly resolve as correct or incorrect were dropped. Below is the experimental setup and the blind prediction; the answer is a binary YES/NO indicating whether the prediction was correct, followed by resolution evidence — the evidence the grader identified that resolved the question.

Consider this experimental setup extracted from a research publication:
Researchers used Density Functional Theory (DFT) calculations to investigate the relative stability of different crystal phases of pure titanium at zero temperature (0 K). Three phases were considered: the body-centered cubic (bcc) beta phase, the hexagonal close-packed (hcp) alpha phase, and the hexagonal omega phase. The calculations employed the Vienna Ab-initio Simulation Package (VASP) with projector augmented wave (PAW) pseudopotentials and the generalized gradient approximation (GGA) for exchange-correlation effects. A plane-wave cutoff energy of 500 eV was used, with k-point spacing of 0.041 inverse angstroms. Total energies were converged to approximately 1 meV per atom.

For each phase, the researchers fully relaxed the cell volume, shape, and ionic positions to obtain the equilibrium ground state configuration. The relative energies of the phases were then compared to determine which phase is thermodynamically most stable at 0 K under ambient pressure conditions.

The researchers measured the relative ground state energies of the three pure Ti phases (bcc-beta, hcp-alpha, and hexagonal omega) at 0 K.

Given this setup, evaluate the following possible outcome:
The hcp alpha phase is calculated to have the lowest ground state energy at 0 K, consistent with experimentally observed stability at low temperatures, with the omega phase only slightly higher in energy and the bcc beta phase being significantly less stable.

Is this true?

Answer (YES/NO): NO